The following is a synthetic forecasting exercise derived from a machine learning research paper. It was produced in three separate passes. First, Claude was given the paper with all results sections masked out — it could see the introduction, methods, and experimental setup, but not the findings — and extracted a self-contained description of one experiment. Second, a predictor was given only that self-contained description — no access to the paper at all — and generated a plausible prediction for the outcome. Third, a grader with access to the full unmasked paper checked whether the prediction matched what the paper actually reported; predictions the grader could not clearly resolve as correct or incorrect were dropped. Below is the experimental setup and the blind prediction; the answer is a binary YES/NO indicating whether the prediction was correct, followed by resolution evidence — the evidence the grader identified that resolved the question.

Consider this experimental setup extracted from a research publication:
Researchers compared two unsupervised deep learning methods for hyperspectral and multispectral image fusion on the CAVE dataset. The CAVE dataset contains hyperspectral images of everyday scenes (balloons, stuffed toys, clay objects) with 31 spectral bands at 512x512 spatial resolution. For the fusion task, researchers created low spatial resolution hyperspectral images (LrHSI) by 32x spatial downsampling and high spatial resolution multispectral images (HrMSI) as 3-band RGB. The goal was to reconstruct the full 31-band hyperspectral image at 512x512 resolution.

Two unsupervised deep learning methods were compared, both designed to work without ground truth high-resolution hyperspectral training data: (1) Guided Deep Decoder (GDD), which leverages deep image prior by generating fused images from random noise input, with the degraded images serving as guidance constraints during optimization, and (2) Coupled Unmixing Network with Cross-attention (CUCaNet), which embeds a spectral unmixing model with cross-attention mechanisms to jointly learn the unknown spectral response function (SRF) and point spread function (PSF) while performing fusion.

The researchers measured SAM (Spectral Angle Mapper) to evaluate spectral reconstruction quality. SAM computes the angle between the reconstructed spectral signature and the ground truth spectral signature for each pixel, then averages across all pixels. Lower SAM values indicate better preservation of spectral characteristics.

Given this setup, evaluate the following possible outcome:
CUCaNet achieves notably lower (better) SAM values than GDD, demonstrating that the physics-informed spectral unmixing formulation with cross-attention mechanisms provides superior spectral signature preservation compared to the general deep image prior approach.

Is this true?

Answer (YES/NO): NO